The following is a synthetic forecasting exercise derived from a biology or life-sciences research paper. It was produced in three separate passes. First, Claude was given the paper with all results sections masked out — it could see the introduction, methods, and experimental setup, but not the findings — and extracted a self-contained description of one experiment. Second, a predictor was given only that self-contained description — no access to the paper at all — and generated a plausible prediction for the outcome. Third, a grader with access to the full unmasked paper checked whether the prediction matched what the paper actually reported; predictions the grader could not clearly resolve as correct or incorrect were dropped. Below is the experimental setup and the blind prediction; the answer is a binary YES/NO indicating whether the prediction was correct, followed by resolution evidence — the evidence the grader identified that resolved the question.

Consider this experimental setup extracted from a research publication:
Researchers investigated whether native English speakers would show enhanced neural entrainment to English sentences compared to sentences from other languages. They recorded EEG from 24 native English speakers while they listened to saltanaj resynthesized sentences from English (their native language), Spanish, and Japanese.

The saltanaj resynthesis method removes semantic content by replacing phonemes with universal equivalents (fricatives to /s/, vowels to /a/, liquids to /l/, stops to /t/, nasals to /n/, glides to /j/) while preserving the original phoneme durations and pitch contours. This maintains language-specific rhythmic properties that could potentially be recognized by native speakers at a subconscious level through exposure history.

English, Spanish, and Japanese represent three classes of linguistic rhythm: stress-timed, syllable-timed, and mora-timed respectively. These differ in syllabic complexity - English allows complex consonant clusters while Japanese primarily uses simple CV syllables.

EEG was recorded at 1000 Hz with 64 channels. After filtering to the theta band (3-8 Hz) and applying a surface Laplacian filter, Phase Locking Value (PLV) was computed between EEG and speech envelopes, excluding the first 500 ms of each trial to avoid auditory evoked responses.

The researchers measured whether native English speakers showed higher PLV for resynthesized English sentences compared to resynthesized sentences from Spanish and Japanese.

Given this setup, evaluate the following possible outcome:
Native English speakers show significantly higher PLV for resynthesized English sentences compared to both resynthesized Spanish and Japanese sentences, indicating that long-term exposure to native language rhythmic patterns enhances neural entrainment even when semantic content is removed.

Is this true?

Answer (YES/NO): NO